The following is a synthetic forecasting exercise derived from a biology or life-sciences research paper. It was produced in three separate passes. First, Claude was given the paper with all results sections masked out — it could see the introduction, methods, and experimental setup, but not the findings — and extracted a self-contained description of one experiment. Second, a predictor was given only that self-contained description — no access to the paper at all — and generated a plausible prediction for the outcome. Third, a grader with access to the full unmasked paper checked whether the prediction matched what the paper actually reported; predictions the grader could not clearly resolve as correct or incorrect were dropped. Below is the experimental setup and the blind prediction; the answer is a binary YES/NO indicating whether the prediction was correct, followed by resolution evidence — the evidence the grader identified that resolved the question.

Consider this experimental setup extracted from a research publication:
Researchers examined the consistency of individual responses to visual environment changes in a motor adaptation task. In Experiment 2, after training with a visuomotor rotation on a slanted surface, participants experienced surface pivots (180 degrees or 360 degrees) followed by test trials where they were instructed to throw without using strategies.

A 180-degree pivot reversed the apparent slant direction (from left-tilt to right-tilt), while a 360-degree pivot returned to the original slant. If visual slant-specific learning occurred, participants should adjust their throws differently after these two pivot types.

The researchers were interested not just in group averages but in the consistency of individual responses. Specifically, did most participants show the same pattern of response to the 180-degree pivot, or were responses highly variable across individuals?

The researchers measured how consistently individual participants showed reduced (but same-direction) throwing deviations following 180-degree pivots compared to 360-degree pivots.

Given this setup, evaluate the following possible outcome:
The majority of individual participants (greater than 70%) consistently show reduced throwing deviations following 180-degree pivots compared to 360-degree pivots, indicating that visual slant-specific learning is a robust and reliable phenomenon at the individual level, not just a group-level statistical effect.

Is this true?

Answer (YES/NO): YES